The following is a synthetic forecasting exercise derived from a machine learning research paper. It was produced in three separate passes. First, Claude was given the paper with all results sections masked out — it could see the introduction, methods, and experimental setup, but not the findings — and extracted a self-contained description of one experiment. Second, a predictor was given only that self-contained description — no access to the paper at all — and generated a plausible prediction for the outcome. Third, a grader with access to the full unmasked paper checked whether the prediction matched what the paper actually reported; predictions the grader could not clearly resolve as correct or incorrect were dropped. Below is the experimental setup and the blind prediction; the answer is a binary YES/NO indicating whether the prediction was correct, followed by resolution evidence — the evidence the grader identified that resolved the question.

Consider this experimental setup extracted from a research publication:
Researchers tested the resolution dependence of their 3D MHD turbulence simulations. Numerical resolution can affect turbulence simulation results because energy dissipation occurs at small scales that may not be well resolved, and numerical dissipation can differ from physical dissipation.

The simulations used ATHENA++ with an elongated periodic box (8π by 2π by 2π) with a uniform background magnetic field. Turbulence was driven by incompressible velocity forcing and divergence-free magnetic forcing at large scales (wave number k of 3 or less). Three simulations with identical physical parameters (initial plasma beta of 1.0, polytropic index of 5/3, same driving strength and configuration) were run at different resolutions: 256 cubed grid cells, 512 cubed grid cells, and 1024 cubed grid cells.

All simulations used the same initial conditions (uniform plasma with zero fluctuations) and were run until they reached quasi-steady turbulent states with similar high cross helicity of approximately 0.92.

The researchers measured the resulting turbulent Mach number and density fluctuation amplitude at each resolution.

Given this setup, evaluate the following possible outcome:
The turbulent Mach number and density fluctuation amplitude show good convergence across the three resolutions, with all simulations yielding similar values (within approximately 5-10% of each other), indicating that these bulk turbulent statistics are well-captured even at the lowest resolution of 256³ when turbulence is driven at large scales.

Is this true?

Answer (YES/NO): NO